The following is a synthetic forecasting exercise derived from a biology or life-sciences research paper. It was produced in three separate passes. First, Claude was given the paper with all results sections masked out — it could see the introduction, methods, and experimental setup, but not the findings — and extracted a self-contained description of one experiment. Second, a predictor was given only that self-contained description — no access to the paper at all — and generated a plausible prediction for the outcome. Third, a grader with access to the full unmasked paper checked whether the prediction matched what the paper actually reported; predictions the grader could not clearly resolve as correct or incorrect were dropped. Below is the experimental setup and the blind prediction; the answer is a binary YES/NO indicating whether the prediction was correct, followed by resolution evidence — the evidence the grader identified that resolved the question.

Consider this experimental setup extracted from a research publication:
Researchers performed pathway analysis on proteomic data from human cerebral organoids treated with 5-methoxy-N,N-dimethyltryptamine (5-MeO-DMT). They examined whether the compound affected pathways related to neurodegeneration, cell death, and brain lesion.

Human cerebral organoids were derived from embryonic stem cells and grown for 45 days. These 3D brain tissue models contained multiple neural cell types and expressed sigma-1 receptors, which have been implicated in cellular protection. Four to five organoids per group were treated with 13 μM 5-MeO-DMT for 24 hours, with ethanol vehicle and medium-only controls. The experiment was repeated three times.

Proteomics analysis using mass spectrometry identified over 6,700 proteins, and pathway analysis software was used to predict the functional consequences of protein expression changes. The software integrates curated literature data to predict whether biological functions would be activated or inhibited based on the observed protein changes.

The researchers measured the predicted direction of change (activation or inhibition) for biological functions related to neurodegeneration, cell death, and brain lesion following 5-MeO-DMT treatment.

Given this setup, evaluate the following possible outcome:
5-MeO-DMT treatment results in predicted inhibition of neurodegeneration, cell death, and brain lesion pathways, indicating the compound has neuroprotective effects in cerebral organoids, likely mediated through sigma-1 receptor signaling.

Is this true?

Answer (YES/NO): YES